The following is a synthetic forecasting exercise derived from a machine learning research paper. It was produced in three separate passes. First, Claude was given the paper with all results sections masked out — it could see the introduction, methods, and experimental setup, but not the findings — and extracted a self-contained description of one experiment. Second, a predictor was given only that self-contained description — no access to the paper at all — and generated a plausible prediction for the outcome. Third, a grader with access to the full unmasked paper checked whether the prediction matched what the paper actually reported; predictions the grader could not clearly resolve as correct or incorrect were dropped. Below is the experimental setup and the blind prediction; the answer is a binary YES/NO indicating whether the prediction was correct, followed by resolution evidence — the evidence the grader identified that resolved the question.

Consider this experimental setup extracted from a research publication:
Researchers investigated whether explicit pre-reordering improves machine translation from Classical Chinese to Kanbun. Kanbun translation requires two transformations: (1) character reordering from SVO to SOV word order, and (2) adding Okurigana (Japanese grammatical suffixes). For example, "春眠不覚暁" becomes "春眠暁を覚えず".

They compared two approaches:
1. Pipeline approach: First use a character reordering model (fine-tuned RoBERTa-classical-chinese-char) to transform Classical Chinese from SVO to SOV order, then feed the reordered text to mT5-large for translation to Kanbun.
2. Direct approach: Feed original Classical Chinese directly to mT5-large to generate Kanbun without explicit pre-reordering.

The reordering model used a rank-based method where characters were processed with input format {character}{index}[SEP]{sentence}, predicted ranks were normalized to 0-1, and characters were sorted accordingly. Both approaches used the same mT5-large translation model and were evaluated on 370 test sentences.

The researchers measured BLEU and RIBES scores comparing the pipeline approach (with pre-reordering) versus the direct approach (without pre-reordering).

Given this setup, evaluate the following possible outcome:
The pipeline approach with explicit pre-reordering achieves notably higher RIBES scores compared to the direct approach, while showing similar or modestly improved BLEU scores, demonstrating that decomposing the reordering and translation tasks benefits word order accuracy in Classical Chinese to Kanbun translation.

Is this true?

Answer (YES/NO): NO